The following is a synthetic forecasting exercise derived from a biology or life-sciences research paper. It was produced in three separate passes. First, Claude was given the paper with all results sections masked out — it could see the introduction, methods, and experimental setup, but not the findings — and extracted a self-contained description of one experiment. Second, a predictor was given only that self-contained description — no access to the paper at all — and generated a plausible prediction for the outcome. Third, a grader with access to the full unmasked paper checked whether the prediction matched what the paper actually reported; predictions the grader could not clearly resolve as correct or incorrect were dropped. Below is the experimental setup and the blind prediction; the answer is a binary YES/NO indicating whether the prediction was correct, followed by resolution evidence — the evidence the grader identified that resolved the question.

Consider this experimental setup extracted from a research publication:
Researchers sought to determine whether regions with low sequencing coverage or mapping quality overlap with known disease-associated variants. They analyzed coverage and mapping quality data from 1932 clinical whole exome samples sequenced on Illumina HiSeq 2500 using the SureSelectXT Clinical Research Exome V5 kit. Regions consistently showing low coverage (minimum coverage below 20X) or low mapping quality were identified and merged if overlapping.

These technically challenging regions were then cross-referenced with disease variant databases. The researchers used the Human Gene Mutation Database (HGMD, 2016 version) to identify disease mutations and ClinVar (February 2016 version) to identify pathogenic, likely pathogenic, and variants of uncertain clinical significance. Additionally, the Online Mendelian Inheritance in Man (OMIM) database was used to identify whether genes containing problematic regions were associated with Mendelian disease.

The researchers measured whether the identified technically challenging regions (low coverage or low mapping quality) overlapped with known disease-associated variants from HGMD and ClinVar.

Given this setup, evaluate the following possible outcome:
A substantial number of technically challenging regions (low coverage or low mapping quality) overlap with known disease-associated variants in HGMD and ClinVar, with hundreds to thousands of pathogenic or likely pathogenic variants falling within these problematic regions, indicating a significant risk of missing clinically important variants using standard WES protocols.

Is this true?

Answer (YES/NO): YES